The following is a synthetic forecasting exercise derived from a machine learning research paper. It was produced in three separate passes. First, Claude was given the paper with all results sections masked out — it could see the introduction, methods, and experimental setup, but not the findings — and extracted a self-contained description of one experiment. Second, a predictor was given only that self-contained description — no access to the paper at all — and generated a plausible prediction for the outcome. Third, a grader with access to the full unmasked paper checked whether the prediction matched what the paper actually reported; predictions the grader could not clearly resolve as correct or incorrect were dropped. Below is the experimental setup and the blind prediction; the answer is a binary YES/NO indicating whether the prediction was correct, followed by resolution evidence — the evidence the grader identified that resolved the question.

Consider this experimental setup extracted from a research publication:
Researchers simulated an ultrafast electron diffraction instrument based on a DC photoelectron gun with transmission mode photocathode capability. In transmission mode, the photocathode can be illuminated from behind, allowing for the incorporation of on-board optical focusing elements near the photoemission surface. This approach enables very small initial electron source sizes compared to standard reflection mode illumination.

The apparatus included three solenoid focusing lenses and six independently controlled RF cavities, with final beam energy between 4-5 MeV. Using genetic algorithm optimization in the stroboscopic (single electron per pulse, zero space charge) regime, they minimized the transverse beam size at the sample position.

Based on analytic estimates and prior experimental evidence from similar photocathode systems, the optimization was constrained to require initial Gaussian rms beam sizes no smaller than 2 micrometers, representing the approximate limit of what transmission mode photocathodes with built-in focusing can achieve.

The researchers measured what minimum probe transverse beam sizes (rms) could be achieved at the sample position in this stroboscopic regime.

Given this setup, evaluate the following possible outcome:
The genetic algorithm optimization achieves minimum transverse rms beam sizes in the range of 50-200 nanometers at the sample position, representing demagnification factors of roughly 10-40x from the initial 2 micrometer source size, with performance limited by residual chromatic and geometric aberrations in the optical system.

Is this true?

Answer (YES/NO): NO